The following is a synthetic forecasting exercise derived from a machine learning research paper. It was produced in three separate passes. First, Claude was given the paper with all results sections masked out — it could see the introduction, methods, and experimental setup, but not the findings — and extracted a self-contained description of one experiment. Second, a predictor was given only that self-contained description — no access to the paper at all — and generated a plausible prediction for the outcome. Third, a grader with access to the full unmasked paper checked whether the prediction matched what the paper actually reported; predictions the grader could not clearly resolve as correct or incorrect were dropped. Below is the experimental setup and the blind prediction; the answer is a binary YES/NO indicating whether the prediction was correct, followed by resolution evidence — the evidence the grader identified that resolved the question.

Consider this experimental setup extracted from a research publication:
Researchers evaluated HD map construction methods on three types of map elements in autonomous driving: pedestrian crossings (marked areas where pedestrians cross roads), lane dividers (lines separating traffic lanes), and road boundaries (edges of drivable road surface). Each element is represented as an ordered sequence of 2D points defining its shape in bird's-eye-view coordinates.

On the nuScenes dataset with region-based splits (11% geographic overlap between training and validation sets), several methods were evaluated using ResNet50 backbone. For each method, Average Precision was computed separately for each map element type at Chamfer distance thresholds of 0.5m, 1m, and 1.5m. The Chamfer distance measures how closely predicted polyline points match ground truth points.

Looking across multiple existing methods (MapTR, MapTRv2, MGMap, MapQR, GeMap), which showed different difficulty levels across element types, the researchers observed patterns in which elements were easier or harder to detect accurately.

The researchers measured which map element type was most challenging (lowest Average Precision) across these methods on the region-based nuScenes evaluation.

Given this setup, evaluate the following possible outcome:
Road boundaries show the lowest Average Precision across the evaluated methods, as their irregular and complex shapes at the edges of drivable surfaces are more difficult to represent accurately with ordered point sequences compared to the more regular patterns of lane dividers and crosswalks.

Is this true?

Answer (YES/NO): NO